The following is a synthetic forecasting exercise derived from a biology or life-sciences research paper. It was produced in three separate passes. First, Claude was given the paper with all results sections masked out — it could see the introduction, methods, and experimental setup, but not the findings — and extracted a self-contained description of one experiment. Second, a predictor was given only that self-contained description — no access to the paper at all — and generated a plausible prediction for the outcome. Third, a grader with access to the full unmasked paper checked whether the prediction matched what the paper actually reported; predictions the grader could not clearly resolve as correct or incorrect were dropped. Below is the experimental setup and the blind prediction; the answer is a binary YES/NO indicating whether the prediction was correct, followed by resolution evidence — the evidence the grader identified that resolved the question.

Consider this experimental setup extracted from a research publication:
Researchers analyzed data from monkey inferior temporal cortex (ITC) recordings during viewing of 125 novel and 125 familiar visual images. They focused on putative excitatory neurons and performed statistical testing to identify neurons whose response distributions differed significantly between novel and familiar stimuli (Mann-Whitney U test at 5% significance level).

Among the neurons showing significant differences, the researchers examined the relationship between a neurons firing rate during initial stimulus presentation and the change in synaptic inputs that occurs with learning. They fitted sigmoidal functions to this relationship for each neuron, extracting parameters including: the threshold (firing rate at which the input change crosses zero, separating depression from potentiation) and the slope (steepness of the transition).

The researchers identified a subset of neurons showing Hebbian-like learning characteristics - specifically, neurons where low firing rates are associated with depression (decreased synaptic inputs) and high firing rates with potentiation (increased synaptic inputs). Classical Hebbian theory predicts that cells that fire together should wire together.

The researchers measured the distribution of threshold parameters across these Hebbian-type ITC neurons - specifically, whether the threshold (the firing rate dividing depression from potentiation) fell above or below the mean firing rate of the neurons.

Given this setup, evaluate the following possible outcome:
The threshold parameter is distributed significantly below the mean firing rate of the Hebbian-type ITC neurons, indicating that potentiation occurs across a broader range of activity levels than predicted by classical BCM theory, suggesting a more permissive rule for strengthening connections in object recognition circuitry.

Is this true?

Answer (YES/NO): NO